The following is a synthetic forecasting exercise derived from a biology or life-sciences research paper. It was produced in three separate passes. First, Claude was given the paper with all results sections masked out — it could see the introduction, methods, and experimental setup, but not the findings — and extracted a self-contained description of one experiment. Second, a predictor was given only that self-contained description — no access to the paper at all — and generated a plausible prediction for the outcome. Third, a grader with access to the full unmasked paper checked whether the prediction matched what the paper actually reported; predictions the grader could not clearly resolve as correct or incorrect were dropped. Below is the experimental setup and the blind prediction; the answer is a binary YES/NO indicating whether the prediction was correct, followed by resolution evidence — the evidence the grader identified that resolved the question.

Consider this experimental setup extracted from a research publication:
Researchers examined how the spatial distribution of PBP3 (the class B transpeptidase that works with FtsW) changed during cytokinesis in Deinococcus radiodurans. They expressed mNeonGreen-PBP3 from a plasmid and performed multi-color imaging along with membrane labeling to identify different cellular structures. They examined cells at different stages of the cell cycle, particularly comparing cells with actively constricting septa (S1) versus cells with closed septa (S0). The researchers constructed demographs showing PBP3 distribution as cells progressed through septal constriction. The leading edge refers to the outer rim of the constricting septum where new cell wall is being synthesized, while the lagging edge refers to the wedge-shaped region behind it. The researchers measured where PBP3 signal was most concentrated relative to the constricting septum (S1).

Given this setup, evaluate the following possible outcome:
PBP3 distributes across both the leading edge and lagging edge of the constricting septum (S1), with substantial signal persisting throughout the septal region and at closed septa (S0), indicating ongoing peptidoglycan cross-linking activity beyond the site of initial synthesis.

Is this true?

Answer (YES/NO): NO